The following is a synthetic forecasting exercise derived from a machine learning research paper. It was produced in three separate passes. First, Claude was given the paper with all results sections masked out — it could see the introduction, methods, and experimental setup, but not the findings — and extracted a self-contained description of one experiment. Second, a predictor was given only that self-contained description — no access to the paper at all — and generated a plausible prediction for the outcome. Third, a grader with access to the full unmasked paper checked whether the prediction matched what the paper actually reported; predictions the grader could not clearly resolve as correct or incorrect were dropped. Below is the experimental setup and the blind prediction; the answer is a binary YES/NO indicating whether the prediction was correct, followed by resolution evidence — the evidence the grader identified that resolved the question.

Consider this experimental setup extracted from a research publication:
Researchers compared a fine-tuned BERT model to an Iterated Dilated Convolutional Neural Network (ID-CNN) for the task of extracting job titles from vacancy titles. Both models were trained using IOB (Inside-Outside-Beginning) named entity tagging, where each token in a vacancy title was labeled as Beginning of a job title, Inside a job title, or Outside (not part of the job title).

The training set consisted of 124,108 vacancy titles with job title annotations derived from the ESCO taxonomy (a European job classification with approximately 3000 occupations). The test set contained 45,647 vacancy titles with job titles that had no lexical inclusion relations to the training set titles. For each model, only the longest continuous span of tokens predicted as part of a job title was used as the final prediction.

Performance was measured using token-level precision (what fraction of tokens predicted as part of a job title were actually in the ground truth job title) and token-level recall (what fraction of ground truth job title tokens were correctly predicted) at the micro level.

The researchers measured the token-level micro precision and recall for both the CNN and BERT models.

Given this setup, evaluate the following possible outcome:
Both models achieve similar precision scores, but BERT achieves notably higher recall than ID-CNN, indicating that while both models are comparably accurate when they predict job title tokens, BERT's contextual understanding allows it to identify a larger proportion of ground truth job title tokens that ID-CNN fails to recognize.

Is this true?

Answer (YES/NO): NO